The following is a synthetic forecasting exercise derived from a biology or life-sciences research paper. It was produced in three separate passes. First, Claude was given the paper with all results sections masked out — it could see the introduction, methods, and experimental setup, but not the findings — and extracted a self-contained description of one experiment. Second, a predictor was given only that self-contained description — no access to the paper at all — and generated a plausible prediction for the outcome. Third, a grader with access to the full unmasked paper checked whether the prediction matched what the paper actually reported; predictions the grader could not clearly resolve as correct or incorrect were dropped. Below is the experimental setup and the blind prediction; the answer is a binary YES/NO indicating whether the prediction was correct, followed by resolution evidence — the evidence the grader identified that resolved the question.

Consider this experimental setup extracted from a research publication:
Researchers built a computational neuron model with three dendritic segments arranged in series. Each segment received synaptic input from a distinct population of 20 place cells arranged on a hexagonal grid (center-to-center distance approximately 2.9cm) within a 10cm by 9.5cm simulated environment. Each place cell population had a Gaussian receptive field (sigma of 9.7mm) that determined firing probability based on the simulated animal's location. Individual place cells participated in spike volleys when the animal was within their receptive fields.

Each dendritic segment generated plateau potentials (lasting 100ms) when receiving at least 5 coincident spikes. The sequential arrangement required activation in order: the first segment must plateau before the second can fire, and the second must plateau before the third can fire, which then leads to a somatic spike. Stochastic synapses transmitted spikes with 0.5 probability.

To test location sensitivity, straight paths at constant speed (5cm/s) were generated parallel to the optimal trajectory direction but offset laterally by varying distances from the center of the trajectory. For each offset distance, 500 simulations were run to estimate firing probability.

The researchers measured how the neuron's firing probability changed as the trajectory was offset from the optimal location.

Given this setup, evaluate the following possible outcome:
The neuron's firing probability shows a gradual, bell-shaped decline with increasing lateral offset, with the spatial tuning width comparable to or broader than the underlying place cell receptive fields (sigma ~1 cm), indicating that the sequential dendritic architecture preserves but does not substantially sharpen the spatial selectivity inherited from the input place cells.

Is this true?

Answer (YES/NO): NO